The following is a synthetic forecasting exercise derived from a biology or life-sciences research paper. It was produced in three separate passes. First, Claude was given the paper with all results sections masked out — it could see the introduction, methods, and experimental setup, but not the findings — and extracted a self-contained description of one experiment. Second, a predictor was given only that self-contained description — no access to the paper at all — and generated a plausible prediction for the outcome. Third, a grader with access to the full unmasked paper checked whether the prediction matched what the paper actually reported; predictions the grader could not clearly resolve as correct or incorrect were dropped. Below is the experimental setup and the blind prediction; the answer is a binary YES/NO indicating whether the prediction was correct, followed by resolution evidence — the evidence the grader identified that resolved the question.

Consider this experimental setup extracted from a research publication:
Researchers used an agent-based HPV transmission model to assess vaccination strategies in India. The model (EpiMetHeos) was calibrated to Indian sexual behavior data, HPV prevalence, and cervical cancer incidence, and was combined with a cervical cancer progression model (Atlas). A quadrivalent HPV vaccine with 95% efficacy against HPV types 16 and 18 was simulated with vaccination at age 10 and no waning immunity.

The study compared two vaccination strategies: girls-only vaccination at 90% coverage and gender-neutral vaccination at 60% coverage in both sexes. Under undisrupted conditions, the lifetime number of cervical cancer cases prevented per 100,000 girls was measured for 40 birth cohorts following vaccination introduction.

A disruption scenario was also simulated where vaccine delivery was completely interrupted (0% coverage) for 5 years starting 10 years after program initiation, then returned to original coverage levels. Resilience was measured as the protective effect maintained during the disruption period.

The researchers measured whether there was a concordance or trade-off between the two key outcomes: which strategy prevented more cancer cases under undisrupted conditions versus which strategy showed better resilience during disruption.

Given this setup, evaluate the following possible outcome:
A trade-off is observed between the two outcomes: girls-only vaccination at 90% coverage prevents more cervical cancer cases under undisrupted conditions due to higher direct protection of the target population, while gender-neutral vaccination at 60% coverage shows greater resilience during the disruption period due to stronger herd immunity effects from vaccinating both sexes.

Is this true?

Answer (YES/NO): YES